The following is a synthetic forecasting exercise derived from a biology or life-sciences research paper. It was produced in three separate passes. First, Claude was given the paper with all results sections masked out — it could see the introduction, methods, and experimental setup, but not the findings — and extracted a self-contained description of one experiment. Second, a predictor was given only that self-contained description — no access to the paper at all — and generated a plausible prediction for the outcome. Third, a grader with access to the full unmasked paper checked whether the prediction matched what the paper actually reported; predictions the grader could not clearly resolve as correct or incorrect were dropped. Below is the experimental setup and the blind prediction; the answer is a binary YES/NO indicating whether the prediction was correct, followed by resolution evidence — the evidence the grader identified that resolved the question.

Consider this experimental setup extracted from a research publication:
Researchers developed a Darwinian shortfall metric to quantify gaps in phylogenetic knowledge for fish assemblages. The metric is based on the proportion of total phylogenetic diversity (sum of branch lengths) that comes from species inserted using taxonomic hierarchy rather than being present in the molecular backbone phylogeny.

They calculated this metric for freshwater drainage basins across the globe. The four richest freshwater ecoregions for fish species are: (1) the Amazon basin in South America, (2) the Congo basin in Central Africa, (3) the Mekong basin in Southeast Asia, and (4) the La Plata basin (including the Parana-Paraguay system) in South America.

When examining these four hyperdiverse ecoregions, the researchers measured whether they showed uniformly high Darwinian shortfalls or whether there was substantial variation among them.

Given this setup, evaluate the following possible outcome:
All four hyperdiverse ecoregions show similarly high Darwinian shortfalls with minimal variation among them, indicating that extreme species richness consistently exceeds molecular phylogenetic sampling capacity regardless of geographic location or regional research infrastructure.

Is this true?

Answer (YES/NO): NO